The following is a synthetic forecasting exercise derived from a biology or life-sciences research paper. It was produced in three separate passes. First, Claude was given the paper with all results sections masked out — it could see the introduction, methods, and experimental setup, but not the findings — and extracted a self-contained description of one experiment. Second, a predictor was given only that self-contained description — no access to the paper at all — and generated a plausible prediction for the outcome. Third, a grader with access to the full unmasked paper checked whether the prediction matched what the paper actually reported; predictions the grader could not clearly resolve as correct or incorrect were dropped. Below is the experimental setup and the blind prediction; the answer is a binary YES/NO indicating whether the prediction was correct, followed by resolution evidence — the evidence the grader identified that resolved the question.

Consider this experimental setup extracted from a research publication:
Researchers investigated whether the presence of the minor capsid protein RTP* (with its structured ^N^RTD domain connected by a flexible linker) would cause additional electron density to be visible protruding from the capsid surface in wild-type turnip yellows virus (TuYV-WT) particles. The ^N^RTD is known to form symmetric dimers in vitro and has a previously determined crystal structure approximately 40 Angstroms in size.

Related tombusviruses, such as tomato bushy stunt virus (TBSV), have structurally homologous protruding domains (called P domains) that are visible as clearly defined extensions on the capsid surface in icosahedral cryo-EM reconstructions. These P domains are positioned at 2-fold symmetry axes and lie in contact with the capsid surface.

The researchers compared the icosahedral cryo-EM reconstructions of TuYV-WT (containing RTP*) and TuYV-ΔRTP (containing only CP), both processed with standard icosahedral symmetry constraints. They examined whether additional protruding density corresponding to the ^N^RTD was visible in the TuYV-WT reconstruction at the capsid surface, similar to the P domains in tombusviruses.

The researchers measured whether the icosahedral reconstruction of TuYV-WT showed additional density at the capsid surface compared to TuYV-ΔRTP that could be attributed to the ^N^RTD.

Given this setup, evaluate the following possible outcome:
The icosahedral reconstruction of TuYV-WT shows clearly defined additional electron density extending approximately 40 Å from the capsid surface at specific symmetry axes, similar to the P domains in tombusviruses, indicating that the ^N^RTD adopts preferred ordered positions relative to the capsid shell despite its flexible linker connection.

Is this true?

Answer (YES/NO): NO